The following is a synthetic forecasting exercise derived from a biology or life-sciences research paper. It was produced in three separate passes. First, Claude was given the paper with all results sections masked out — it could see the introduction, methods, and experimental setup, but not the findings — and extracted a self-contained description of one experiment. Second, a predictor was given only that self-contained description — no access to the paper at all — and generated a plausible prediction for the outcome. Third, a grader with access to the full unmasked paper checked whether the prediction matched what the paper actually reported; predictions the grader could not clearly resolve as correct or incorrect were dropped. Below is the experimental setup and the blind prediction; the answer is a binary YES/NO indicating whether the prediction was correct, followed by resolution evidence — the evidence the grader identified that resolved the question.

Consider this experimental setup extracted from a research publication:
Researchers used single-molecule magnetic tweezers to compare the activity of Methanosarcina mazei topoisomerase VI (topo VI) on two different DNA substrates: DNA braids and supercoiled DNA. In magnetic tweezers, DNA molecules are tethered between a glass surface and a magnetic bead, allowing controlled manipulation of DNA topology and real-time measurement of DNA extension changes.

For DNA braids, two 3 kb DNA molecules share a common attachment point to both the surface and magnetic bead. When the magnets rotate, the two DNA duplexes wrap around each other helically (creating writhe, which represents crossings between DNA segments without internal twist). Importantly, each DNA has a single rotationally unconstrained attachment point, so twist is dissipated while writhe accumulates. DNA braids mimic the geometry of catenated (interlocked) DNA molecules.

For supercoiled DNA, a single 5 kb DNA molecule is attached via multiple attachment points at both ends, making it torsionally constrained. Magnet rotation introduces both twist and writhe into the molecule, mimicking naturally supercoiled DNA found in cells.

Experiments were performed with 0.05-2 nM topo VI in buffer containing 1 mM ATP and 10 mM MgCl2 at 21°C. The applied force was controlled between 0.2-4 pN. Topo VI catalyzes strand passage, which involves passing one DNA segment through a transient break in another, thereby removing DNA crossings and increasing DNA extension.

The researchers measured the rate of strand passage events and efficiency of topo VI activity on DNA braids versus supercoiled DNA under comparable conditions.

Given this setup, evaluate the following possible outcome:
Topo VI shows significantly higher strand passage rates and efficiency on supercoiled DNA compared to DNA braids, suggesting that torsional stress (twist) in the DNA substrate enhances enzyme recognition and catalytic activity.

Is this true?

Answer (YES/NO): NO